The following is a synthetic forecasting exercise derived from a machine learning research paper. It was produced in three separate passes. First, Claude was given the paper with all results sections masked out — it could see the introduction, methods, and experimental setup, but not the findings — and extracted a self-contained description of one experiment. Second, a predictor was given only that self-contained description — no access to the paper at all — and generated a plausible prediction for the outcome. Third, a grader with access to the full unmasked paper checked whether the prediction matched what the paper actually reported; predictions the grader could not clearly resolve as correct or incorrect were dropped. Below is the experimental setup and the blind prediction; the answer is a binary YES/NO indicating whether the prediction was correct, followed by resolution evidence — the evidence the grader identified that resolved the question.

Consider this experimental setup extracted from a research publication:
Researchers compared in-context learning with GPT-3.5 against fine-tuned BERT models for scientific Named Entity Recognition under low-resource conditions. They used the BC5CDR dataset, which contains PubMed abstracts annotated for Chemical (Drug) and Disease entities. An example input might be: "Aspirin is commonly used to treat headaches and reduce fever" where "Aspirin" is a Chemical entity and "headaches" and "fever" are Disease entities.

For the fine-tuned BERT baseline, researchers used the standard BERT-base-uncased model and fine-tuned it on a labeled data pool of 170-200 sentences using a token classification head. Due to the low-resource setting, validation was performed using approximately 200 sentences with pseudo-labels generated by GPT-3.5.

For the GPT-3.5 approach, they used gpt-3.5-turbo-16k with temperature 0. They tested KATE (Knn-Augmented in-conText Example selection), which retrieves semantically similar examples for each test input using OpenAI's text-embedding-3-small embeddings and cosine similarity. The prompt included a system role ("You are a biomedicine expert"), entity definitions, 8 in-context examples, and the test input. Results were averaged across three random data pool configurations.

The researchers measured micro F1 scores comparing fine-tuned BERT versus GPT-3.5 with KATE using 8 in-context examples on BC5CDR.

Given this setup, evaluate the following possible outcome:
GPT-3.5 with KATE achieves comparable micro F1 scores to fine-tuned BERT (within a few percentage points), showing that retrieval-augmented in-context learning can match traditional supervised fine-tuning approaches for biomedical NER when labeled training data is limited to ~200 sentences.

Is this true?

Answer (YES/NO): NO